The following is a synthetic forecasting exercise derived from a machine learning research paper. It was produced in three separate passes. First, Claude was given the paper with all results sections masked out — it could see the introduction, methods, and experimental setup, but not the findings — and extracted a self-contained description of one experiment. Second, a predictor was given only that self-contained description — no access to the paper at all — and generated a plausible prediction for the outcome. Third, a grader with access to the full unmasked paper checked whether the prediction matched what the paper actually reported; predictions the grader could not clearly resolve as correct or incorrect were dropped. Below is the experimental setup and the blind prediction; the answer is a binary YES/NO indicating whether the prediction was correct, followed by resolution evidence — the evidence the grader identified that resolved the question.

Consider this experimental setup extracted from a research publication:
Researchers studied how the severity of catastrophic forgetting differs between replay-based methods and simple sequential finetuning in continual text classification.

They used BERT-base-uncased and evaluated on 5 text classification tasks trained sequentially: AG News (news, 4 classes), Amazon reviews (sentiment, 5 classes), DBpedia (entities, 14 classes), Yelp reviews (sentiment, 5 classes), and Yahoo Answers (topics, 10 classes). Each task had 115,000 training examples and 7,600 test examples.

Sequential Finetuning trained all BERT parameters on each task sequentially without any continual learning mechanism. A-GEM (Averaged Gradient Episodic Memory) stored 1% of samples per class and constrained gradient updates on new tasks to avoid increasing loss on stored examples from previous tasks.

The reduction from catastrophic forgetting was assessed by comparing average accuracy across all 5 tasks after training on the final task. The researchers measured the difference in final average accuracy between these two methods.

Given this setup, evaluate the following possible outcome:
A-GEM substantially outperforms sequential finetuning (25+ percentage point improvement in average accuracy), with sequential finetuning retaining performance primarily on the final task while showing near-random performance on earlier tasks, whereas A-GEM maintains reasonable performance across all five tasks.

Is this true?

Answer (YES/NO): YES